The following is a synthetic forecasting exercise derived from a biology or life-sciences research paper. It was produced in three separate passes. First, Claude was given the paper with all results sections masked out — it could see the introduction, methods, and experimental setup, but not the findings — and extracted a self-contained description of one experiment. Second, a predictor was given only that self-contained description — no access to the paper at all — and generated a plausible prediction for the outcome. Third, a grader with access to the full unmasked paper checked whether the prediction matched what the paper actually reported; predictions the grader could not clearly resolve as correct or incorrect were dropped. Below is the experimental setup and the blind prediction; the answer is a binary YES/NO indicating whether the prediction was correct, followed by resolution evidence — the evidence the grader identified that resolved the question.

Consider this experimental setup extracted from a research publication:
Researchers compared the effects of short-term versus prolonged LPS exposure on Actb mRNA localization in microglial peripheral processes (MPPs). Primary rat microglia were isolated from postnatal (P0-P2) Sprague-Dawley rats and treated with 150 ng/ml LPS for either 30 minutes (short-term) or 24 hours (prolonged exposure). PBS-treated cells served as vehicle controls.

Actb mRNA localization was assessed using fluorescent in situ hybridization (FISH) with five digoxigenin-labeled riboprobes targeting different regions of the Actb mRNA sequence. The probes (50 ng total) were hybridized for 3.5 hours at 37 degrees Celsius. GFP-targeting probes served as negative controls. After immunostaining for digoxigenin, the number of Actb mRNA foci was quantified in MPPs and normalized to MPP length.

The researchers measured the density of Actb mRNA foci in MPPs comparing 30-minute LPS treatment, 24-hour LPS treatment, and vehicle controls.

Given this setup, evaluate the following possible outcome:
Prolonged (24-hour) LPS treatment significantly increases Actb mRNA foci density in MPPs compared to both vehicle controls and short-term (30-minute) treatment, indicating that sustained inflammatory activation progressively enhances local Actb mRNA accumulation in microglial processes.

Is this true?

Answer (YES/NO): NO